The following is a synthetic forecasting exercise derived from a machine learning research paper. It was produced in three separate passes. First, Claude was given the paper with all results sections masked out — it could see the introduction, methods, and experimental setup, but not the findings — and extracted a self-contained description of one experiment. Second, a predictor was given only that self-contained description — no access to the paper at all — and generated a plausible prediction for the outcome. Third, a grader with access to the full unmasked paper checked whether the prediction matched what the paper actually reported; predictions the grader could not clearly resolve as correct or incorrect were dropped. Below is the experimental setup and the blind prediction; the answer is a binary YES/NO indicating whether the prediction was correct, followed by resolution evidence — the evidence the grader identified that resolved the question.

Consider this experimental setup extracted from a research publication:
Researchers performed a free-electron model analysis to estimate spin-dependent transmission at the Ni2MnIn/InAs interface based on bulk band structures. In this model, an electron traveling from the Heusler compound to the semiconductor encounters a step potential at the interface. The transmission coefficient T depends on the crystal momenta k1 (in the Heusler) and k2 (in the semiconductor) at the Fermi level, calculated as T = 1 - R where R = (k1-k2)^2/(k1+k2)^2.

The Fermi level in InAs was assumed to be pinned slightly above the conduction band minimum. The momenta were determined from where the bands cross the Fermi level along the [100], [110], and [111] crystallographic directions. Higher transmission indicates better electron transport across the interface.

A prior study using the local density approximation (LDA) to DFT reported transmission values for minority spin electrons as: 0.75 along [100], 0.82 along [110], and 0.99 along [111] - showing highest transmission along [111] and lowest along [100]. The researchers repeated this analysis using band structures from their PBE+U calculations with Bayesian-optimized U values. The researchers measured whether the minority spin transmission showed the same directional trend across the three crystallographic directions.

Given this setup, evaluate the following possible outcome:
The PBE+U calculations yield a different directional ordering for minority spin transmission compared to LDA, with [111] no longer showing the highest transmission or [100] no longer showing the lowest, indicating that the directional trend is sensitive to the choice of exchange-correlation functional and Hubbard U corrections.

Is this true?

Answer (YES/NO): NO